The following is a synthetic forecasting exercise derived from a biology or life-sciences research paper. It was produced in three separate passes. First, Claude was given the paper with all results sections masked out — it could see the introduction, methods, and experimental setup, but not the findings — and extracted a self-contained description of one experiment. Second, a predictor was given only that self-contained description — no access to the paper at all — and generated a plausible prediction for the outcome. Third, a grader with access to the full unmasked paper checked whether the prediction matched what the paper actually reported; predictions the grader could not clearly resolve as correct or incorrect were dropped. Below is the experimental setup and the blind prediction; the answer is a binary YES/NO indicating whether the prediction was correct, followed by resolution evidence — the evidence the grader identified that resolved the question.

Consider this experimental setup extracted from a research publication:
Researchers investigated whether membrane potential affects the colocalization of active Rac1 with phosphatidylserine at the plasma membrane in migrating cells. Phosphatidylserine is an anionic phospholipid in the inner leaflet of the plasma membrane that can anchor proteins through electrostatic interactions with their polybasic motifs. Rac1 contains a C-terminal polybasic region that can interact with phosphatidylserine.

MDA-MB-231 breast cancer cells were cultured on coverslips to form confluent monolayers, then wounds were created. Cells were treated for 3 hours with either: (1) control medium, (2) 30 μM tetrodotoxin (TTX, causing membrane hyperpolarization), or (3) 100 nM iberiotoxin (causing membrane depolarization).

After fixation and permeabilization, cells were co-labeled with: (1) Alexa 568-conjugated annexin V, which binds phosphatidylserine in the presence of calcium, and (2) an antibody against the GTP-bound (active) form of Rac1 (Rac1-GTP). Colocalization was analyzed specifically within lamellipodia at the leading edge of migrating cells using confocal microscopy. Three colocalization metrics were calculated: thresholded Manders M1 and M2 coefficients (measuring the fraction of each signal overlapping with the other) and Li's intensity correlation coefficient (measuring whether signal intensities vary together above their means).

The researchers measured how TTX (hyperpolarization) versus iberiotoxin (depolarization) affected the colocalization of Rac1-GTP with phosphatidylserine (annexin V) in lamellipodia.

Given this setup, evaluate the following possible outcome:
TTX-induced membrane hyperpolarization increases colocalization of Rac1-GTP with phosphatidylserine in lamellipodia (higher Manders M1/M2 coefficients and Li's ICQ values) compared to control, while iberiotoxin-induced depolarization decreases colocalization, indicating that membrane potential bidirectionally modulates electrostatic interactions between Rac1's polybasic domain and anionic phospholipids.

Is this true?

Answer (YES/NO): NO